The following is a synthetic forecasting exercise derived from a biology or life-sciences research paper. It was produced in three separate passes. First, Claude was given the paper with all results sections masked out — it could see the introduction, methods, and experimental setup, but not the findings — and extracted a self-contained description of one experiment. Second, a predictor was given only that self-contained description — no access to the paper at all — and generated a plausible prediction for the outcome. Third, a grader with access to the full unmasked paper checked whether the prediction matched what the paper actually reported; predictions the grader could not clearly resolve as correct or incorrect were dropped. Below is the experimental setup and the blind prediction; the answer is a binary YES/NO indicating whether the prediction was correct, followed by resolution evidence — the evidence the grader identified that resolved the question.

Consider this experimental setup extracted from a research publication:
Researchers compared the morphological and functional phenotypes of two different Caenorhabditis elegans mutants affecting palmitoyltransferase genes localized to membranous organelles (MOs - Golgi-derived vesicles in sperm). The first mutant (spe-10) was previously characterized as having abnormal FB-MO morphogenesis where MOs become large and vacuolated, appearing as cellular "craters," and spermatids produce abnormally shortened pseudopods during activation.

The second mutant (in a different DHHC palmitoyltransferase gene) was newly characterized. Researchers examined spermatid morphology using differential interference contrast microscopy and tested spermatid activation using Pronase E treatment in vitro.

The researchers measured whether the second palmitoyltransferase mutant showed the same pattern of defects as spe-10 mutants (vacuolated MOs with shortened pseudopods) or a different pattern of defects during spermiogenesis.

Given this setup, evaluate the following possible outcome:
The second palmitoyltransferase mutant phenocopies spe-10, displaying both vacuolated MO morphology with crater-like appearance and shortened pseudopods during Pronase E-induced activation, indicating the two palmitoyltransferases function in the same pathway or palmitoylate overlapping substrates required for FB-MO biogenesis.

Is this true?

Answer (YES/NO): NO